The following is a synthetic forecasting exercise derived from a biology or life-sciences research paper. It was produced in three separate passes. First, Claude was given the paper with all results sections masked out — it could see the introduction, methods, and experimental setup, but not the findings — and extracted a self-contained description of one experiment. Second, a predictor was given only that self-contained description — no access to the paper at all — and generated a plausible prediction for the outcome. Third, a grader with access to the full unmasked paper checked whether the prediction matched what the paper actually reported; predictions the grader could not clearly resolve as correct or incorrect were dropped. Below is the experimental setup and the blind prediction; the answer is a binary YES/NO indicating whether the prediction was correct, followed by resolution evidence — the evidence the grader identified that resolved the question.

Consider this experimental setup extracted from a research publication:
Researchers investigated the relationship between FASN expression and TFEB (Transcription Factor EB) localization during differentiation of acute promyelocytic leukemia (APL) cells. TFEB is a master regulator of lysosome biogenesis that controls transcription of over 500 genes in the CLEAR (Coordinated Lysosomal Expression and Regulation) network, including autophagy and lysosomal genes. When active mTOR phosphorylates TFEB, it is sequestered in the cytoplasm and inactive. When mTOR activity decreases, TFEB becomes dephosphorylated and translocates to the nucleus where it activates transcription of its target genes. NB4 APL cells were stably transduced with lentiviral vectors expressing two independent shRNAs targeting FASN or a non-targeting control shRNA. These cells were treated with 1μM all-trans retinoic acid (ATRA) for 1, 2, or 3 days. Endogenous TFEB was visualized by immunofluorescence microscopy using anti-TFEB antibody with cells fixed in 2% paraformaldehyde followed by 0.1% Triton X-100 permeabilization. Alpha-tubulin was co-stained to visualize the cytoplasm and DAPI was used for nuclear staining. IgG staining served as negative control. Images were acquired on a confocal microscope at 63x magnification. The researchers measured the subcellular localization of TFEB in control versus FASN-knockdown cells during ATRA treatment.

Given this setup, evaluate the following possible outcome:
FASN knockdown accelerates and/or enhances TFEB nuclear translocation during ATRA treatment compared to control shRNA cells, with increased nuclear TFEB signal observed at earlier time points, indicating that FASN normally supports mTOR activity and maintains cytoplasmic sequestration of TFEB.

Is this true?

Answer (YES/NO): YES